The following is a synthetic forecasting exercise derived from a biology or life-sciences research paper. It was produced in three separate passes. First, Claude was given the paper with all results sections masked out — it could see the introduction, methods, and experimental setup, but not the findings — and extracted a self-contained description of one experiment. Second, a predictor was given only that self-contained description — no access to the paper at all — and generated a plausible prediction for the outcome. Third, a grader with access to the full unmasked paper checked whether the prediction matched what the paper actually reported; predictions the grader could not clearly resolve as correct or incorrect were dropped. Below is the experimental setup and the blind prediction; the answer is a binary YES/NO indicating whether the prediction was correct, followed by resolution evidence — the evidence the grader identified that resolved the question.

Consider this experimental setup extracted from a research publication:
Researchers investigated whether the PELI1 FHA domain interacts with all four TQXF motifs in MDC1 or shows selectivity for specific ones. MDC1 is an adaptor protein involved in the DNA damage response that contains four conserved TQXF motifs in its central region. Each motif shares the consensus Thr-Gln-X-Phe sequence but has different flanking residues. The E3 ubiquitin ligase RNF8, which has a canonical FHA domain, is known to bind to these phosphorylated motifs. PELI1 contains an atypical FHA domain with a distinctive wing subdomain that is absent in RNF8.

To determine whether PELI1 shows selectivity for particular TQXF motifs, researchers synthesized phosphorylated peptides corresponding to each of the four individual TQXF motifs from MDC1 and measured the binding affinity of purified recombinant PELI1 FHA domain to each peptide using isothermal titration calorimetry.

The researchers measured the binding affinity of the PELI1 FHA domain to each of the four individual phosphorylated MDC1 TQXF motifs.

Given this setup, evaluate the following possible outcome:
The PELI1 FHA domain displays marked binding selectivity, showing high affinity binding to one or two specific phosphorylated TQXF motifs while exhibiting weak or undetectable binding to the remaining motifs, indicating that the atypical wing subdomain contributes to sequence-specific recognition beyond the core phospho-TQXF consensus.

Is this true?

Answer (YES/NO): NO